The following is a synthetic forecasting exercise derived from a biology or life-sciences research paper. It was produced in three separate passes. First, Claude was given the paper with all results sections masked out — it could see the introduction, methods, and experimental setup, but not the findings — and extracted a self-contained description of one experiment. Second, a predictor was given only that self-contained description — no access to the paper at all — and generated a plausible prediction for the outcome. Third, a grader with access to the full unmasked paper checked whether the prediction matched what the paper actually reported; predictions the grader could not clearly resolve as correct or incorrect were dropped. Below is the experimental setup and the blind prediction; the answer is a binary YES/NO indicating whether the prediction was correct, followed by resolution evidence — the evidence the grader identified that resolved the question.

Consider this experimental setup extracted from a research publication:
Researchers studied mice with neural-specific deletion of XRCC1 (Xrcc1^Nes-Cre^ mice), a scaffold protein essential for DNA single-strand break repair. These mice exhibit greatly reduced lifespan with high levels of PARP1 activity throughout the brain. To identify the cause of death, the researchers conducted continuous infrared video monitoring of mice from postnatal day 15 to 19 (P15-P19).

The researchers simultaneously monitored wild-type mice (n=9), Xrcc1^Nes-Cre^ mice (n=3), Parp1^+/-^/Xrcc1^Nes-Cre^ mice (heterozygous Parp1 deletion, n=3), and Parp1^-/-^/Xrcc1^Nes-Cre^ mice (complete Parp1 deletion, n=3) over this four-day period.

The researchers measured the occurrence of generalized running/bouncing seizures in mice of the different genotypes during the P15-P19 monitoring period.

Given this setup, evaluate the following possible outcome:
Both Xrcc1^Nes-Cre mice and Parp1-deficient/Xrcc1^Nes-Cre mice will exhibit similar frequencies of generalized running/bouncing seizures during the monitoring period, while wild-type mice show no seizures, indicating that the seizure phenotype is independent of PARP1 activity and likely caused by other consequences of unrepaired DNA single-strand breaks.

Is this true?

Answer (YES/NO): NO